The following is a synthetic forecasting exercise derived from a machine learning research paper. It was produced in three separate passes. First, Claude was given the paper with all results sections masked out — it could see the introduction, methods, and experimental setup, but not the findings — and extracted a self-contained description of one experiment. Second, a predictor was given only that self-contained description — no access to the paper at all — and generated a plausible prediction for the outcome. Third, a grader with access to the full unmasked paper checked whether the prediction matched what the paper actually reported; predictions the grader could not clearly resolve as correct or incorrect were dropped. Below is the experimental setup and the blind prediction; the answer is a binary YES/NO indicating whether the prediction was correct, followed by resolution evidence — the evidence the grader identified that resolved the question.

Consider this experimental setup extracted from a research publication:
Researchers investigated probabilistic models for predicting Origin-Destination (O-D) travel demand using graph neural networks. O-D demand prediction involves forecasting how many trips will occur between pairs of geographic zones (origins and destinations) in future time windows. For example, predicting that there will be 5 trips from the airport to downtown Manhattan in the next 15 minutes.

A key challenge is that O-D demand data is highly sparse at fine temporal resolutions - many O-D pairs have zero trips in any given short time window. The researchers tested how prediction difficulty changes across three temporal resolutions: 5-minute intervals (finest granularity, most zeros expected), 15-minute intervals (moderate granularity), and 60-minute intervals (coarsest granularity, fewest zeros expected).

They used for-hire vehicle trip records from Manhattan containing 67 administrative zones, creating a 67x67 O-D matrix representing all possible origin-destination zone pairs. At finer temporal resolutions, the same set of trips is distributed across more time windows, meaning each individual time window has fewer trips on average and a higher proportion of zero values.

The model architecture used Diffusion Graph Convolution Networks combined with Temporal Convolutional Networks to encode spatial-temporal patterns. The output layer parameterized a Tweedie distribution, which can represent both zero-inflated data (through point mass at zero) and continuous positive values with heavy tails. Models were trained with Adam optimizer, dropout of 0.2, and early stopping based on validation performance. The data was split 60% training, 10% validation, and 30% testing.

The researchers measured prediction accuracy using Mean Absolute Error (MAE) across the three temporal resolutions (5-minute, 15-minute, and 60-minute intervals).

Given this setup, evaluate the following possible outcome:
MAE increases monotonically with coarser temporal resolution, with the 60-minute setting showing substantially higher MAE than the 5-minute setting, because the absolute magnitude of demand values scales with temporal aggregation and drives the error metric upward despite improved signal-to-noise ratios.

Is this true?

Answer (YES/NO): YES